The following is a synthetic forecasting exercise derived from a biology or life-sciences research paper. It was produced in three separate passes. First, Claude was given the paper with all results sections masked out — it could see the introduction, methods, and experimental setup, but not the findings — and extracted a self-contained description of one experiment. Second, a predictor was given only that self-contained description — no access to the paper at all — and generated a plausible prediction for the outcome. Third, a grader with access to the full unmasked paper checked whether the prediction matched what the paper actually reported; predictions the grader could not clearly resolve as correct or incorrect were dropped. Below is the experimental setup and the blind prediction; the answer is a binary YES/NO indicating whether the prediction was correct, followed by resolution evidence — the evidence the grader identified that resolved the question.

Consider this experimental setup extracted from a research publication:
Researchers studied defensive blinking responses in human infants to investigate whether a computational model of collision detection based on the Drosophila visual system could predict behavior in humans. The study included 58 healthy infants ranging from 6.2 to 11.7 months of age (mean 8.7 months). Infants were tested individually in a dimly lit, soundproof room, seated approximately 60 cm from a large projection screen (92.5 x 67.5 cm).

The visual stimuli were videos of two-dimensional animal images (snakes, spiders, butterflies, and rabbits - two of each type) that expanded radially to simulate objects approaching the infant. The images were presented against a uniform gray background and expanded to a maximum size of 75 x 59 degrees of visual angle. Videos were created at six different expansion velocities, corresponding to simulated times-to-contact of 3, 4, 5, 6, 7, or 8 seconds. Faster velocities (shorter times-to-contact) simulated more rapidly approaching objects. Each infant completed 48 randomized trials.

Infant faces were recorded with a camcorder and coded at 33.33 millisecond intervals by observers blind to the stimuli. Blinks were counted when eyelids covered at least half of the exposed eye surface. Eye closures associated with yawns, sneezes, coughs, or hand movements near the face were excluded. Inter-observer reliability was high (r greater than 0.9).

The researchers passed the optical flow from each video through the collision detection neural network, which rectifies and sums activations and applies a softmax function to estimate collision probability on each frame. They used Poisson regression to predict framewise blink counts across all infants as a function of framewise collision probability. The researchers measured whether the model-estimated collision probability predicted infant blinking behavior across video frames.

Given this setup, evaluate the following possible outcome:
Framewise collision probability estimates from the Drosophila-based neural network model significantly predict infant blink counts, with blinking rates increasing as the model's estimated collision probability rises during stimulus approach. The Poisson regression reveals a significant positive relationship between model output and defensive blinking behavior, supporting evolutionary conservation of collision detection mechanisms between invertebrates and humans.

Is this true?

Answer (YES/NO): YES